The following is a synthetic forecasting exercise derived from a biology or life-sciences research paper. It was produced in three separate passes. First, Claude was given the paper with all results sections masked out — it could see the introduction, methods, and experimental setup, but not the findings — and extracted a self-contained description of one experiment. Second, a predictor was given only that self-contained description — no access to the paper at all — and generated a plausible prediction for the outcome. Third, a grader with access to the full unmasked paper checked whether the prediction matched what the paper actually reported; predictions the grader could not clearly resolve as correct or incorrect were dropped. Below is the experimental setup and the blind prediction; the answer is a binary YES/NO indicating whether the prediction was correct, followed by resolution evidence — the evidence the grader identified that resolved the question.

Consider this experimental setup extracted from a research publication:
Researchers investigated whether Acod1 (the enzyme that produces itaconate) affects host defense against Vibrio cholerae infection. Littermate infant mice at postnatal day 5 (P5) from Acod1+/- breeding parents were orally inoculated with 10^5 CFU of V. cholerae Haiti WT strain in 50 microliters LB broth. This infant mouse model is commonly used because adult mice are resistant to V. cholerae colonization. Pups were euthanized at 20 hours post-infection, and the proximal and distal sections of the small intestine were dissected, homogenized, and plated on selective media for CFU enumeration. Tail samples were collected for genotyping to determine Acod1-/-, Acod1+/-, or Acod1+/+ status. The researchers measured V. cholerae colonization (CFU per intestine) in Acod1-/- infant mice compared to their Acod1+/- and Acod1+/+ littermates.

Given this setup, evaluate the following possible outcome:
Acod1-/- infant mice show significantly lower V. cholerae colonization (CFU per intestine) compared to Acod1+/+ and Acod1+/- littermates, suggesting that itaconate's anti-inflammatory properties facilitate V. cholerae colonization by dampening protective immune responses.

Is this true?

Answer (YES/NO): NO